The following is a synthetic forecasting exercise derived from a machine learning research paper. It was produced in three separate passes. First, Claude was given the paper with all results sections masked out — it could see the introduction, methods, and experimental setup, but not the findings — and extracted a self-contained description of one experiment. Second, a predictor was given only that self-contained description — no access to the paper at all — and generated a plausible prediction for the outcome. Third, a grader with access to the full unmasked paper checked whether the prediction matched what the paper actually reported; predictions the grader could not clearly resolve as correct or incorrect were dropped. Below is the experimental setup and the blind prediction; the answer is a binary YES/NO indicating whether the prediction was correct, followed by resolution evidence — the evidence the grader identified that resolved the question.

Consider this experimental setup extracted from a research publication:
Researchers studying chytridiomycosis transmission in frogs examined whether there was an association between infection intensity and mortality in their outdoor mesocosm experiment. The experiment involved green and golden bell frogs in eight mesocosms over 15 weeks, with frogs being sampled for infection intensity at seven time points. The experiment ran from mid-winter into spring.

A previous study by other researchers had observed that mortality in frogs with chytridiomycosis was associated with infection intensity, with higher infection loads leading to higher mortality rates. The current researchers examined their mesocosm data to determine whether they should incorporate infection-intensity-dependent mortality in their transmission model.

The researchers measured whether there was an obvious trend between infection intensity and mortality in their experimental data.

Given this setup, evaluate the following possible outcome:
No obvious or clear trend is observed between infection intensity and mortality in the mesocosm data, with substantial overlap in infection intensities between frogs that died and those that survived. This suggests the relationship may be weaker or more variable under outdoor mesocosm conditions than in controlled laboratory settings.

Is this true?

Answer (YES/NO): YES